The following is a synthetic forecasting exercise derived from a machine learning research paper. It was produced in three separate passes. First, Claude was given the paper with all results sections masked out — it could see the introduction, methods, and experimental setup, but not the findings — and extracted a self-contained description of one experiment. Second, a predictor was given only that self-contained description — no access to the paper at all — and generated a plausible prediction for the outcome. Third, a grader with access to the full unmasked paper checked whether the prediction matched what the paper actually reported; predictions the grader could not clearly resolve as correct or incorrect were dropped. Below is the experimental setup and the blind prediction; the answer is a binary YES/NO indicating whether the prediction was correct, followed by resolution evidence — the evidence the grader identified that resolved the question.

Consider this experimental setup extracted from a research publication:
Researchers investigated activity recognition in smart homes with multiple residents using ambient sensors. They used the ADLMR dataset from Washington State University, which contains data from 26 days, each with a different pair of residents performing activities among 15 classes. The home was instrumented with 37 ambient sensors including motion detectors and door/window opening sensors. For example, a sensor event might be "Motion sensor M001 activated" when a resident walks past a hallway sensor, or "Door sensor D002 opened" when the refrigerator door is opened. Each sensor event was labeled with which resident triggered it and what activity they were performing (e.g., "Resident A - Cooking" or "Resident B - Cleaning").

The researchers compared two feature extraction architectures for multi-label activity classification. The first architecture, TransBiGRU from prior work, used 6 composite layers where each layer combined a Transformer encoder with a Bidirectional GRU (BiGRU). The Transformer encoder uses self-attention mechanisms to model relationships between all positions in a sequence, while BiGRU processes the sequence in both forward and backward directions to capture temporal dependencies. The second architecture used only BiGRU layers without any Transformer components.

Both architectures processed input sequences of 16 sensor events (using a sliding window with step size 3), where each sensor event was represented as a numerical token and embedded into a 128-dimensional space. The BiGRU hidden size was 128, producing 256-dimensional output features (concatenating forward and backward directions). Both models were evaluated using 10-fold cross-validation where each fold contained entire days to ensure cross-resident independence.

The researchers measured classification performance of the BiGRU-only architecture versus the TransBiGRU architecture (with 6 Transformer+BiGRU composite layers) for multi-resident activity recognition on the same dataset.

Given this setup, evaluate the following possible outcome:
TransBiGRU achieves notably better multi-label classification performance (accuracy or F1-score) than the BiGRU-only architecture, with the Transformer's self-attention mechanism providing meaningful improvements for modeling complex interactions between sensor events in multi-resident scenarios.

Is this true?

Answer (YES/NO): NO